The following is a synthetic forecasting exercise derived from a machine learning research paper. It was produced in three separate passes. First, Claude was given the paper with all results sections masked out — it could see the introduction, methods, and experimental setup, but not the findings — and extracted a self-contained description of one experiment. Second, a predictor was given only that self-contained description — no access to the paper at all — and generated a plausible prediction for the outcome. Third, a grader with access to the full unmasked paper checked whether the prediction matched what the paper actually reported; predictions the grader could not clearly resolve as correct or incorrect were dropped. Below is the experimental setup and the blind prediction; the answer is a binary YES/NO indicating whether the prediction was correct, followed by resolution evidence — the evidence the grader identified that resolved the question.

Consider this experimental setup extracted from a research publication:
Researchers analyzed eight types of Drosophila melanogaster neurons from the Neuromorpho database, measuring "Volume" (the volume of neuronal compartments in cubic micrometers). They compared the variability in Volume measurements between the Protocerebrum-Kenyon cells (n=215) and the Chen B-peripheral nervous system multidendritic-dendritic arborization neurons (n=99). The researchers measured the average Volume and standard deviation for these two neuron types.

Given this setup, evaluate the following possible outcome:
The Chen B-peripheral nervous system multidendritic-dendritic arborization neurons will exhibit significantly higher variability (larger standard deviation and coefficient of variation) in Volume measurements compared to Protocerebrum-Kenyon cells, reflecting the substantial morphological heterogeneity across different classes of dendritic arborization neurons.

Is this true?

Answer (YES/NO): NO